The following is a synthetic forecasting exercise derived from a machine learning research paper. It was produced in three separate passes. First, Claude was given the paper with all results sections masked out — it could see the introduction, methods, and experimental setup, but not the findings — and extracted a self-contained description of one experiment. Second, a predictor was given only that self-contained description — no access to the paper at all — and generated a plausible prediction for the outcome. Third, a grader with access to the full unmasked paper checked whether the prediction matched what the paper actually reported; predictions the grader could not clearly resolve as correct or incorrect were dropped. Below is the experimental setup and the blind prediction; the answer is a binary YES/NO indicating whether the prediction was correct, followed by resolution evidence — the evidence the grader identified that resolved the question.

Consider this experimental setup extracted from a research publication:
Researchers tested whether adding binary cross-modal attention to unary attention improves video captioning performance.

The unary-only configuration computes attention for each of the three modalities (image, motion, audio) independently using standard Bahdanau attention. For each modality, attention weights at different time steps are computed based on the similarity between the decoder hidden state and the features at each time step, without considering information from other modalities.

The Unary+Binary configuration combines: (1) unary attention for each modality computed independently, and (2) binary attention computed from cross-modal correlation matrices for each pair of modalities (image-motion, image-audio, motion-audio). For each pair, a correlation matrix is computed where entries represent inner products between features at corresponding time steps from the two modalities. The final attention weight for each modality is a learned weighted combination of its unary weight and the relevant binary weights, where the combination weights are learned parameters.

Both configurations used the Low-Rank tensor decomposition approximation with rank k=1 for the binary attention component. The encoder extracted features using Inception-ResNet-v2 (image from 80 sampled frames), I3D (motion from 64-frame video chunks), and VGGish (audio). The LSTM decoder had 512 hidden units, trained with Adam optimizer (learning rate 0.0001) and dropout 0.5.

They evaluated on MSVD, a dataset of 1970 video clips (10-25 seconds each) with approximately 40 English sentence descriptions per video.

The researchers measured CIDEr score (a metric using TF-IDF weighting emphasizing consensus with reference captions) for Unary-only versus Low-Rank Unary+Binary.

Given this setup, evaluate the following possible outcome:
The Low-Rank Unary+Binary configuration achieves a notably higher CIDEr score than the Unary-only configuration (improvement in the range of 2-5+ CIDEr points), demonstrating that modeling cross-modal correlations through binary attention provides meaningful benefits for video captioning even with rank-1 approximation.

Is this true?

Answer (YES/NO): YES